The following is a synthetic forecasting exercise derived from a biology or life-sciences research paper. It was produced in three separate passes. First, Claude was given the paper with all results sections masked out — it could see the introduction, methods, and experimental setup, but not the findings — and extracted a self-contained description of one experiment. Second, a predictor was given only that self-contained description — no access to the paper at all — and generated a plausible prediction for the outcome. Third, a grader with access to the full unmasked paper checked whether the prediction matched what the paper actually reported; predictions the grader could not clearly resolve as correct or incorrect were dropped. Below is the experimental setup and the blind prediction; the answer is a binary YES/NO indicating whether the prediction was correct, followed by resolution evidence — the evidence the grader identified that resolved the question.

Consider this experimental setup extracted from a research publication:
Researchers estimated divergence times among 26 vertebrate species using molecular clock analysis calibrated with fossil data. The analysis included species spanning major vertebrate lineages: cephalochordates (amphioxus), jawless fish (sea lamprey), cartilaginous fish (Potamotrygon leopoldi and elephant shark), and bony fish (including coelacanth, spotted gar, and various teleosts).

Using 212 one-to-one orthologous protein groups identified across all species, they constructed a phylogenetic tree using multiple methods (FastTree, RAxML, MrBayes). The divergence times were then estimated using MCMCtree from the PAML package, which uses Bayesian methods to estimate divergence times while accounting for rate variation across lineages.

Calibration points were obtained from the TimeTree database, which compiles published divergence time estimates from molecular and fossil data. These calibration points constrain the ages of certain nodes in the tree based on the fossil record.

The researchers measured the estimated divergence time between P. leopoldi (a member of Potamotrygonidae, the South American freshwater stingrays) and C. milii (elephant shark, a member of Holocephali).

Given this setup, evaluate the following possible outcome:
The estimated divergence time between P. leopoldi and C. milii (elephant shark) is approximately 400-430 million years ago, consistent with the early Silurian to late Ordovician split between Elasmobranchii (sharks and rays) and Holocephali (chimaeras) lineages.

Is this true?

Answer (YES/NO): NO